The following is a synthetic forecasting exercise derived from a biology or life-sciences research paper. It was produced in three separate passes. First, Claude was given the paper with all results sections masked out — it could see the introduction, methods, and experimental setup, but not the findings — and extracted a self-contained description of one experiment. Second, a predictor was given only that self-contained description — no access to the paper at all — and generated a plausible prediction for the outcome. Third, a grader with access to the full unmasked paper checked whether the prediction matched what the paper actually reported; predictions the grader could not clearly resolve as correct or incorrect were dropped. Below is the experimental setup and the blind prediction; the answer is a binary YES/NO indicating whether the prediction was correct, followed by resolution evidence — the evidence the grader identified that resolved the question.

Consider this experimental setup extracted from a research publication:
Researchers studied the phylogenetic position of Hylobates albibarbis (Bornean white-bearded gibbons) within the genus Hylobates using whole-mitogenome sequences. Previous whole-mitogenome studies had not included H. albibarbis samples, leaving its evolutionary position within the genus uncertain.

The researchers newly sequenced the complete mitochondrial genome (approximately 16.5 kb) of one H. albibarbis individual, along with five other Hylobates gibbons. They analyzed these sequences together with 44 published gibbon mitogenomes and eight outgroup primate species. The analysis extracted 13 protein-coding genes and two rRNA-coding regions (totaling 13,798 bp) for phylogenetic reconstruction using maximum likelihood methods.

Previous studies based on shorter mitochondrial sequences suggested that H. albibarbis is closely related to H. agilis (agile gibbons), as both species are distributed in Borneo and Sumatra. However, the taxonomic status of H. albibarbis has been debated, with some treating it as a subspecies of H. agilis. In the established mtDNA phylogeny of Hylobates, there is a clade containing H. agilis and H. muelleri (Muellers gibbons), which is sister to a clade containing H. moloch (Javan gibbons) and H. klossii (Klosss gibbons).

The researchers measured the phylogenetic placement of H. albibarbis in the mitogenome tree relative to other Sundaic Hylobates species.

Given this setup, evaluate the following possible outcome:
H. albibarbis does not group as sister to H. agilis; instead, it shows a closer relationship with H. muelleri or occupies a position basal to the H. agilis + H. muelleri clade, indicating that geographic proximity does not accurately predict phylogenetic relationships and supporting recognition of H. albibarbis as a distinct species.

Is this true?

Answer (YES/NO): NO